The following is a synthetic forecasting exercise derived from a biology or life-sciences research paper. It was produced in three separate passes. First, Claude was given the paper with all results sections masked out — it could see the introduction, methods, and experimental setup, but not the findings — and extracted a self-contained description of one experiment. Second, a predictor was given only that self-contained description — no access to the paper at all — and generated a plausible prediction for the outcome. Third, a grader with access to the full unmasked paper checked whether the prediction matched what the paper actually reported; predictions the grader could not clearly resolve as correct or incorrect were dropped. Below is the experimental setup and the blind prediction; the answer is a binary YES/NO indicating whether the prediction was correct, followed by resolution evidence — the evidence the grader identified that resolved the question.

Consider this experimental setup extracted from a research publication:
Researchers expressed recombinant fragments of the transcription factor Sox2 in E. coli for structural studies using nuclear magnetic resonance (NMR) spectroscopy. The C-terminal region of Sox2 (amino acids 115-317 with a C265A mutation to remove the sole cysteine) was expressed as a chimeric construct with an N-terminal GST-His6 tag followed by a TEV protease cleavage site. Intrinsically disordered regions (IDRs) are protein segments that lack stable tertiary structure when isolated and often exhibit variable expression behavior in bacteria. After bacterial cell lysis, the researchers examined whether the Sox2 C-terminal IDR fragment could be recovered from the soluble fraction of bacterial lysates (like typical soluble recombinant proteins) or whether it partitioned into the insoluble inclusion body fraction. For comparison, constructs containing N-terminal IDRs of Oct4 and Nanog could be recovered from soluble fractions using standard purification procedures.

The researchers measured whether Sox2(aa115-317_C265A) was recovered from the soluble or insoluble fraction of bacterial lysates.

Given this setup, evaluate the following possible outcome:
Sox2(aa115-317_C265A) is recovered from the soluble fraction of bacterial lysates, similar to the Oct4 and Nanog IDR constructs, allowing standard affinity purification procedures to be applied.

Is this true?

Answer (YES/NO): NO